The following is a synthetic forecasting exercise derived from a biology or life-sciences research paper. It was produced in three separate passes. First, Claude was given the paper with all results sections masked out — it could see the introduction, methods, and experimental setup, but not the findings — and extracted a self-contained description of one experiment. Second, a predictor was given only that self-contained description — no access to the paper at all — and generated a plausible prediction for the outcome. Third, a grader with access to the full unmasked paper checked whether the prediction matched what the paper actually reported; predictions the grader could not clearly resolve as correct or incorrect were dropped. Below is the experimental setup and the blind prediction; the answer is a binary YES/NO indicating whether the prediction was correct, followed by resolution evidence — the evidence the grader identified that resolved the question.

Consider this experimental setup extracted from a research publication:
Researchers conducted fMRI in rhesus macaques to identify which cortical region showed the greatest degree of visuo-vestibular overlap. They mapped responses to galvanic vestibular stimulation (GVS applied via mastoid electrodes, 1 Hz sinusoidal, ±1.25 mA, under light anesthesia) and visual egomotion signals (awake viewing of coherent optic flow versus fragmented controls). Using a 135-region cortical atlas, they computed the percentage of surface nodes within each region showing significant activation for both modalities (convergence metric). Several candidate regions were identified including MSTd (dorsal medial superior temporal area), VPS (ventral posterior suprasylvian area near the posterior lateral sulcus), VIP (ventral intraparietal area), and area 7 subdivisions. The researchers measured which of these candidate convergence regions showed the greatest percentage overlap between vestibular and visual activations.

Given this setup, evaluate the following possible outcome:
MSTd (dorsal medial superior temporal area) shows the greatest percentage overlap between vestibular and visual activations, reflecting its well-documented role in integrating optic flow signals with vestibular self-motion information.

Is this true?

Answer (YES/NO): NO